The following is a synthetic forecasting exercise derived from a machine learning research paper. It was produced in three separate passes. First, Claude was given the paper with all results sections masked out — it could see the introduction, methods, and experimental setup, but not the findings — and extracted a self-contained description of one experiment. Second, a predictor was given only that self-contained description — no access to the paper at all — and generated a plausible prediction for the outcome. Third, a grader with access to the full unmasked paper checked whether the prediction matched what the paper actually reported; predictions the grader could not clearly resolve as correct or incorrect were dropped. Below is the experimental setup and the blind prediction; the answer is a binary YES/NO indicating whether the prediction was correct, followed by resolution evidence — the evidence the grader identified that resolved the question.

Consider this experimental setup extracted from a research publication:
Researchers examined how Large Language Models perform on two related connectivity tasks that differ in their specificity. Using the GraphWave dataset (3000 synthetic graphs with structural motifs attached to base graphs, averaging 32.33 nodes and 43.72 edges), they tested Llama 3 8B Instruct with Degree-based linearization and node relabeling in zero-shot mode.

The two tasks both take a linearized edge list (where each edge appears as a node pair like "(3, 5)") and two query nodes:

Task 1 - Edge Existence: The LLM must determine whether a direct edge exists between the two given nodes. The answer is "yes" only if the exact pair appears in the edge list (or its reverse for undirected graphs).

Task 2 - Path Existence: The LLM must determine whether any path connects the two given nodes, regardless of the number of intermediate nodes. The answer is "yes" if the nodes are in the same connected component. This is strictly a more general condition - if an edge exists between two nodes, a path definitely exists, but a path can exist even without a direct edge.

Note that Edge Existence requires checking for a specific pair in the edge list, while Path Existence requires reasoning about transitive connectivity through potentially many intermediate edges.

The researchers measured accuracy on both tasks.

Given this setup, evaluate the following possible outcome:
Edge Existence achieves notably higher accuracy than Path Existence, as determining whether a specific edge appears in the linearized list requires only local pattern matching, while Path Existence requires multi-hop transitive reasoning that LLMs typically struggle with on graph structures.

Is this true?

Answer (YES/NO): NO